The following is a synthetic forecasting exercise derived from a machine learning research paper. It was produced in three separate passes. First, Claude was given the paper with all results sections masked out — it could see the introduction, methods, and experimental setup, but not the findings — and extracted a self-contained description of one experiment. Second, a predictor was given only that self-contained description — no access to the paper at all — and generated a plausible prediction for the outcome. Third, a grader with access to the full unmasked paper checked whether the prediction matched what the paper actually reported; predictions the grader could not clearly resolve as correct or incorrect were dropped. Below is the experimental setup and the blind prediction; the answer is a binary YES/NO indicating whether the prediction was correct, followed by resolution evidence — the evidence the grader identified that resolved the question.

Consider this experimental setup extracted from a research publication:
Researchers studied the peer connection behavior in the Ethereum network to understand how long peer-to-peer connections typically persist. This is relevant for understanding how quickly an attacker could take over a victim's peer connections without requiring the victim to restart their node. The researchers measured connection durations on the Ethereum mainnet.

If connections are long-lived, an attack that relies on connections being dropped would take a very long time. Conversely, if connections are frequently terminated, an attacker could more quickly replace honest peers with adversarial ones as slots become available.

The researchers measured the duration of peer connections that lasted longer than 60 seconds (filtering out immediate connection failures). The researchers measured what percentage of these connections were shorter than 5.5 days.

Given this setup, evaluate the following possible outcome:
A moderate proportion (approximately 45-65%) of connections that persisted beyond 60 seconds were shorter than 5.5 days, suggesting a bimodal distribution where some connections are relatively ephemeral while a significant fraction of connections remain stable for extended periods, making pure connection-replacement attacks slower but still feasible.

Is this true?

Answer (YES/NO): NO